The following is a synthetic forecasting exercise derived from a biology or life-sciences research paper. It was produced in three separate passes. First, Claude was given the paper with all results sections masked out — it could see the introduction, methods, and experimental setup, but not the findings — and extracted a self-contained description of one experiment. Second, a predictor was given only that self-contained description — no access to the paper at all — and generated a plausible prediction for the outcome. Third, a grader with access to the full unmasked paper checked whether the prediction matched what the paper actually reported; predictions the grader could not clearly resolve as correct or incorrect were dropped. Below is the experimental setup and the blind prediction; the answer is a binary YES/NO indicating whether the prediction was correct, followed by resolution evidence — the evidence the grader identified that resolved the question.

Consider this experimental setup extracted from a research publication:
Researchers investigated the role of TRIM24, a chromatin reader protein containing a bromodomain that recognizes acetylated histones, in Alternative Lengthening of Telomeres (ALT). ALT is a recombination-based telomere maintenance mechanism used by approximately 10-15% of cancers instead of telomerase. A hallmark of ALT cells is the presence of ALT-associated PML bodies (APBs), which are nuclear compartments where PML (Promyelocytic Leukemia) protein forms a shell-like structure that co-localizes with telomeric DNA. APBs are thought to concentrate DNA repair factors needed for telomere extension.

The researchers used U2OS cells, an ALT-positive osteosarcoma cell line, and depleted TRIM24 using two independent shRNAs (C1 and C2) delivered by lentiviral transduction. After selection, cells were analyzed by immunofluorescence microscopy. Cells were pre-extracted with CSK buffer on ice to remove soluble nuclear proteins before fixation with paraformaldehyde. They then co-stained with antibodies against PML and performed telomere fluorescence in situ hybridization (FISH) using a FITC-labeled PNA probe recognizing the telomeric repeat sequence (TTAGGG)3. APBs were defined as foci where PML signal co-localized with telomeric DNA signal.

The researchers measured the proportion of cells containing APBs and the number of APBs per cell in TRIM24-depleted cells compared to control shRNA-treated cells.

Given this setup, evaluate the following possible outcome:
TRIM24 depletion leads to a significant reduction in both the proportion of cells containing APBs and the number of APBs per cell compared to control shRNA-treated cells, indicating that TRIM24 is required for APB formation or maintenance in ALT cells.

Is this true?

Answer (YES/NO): YES